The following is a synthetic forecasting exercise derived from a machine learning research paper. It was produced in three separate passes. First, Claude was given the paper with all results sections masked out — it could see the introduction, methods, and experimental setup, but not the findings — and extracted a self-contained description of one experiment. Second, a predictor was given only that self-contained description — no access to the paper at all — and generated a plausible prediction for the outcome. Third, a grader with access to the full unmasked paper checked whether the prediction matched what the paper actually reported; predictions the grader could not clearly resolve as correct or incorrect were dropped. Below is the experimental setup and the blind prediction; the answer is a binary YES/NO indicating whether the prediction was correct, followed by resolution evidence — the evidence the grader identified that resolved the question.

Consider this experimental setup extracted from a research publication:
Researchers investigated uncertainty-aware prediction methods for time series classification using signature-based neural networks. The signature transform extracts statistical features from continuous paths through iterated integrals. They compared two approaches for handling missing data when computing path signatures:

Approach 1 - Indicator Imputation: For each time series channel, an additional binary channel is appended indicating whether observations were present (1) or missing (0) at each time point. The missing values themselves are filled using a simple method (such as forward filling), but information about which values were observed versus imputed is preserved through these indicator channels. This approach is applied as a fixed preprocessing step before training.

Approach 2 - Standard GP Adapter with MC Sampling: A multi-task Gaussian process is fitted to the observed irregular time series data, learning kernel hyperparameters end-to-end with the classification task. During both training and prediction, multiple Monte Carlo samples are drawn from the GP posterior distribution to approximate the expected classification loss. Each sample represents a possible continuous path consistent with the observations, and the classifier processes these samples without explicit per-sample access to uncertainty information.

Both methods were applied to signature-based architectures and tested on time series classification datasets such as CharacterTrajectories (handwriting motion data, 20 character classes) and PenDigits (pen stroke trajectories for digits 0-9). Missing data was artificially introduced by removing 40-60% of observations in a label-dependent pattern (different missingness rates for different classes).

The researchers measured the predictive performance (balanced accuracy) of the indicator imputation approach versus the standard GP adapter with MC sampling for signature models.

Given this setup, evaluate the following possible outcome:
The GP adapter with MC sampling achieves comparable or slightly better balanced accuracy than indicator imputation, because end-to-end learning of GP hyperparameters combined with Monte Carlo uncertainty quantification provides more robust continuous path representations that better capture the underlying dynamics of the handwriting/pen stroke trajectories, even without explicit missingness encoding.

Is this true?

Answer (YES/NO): NO